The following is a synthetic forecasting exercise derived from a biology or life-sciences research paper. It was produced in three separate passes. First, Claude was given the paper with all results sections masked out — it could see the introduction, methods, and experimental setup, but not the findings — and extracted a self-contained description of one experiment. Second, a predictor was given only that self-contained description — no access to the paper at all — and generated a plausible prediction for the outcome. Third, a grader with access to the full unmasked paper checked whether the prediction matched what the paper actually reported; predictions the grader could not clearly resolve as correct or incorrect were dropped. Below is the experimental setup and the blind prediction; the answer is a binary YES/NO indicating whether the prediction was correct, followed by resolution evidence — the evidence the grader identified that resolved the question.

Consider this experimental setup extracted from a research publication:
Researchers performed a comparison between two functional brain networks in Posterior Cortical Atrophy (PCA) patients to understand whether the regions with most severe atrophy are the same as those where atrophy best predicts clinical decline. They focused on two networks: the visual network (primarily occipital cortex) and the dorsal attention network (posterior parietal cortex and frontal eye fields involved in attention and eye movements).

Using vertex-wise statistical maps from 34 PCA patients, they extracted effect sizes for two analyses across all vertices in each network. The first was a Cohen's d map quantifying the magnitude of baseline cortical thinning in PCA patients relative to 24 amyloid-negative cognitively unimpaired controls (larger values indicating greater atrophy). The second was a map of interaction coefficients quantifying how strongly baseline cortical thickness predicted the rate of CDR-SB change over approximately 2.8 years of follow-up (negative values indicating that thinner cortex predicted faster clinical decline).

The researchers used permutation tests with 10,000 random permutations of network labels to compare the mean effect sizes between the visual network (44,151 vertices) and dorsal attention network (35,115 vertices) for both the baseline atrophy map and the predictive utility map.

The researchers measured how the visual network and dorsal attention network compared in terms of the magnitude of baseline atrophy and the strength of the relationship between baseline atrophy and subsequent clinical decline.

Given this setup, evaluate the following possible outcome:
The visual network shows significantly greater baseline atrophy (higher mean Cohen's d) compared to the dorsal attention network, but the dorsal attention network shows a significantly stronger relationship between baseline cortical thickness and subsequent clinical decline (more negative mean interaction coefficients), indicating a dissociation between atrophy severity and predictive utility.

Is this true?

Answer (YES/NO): YES